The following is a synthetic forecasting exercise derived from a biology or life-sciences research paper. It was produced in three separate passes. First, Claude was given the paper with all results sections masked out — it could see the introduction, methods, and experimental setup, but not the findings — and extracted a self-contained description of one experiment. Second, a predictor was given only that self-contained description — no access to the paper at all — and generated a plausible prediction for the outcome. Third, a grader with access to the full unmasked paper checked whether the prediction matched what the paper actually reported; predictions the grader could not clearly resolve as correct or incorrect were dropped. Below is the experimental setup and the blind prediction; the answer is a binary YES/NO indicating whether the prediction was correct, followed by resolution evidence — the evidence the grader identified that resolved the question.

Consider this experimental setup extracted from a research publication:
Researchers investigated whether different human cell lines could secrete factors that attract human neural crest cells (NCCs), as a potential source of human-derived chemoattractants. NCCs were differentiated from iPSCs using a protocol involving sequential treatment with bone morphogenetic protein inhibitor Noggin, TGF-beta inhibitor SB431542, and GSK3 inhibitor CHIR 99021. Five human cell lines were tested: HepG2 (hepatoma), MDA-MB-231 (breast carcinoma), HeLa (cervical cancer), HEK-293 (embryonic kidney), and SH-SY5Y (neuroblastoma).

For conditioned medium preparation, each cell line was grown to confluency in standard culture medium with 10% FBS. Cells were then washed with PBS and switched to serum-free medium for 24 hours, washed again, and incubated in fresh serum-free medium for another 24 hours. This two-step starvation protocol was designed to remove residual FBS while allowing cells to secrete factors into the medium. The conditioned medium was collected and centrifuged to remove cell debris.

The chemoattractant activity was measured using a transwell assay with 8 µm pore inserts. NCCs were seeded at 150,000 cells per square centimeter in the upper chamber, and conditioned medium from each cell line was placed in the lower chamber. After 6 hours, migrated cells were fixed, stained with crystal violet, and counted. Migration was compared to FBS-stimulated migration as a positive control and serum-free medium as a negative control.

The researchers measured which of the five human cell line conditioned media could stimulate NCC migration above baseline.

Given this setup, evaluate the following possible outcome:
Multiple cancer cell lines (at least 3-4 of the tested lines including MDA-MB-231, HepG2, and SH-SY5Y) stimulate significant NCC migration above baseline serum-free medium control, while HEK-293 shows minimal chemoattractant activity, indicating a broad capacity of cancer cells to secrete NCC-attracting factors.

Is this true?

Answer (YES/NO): NO